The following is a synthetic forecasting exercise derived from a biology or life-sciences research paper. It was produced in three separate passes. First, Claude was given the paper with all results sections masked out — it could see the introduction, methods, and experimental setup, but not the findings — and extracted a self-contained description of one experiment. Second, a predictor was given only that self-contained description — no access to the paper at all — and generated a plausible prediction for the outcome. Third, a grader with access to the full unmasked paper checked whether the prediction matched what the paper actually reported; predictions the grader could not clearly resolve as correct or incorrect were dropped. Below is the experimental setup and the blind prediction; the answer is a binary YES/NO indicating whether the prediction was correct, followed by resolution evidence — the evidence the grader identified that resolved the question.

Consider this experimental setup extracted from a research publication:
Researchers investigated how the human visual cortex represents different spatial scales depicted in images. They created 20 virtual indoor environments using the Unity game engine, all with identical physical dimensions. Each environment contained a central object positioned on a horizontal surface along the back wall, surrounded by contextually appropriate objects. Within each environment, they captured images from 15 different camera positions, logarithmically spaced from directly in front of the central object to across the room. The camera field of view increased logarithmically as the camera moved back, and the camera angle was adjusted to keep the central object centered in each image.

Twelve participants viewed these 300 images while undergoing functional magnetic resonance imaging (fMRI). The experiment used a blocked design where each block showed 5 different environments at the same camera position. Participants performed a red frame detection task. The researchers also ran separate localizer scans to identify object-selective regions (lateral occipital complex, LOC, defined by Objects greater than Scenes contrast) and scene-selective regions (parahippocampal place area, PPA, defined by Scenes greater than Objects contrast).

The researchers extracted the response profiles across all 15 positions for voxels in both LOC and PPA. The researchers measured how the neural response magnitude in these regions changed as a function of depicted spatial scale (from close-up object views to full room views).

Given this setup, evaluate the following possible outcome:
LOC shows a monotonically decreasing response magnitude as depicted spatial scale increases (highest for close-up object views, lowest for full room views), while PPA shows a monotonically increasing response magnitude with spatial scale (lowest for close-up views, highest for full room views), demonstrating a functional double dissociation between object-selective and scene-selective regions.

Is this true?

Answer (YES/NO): YES